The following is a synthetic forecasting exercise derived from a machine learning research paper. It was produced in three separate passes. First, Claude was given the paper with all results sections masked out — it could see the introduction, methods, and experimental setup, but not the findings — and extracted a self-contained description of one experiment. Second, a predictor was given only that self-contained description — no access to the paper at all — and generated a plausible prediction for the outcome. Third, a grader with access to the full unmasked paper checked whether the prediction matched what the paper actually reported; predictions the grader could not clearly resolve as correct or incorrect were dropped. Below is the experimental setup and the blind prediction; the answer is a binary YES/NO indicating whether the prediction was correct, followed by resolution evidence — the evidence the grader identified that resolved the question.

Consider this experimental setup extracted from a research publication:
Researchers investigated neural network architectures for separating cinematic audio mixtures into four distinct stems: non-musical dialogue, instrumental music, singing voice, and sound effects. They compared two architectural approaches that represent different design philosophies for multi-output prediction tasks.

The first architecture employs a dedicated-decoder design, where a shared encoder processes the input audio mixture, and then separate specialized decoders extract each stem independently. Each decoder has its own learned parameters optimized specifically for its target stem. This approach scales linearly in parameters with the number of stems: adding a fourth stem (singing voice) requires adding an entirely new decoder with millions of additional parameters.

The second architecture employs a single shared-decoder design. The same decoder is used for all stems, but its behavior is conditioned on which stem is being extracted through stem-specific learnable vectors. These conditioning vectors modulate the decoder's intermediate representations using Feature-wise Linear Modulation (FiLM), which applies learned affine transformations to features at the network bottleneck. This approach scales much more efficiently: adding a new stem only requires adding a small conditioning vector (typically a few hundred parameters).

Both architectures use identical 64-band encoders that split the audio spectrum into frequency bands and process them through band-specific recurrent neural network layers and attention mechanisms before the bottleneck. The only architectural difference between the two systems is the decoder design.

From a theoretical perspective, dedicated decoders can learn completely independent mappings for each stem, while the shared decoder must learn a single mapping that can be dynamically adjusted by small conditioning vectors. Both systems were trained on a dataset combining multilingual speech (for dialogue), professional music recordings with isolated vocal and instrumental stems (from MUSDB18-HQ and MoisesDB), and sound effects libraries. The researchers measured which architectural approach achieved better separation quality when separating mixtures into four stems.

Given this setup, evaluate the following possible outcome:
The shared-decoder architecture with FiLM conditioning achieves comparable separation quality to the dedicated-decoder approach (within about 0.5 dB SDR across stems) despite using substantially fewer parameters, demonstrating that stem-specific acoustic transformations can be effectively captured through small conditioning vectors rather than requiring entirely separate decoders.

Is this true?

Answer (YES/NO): NO